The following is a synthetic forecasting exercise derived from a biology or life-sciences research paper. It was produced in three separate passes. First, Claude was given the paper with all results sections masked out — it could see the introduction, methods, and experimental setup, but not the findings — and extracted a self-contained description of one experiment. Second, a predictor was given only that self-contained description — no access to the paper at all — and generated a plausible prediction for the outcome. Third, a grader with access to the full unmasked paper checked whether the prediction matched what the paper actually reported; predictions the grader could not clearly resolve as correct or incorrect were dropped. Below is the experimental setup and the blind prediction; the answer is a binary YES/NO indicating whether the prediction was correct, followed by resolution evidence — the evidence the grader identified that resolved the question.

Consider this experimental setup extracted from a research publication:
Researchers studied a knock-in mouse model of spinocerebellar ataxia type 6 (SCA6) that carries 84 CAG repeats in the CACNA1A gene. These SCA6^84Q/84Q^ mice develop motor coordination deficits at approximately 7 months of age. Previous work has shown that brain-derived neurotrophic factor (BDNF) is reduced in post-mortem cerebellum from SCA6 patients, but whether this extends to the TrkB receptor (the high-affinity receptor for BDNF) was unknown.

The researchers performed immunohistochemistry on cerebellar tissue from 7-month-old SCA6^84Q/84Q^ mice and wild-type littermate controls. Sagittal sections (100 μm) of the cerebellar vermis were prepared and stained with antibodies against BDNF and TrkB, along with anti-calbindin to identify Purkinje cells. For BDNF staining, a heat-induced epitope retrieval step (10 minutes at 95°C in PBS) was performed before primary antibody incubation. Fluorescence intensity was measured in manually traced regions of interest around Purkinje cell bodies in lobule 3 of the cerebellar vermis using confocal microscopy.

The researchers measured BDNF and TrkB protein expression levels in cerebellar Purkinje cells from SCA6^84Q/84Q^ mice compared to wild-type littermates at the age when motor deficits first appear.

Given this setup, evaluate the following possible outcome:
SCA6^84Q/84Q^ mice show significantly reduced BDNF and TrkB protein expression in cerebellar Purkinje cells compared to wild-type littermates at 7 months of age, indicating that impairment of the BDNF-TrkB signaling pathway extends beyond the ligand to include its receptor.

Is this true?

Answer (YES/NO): YES